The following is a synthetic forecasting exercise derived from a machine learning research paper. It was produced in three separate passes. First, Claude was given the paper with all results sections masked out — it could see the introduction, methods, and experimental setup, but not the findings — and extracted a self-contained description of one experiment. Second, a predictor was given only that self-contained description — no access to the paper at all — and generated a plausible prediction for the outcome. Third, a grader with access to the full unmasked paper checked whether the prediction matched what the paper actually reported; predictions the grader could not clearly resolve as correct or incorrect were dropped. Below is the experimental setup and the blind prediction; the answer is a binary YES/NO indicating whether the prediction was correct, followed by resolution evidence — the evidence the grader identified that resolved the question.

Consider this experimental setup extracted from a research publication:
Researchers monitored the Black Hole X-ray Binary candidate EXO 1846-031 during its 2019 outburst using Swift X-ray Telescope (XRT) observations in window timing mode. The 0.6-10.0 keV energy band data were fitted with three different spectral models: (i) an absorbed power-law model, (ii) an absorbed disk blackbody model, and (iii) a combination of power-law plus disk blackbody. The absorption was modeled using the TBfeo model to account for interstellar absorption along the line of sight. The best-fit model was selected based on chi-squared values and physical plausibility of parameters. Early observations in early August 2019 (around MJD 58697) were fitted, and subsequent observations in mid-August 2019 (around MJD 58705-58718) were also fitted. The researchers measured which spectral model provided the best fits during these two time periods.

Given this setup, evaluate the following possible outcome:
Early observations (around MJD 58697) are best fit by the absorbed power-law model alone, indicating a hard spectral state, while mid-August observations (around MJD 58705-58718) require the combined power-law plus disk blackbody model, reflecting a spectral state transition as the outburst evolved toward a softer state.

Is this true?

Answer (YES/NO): NO